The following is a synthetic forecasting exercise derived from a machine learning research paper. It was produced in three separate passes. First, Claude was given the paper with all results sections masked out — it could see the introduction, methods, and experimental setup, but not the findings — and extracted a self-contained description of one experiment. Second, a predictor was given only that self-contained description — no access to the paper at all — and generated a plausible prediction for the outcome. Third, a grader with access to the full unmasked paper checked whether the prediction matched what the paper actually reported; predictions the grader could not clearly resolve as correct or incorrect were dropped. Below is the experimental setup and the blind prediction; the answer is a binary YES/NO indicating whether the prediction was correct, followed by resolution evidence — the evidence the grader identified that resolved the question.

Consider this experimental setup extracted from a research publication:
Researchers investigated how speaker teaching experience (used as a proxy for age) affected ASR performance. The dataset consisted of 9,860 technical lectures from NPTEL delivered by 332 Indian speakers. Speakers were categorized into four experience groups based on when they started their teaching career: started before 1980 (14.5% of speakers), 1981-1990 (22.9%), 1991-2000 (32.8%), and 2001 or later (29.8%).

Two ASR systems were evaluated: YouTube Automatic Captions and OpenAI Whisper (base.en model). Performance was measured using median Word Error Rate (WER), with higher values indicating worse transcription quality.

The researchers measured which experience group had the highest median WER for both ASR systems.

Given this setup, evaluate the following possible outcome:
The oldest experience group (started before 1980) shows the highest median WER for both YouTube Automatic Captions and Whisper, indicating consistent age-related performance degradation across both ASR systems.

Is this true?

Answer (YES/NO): YES